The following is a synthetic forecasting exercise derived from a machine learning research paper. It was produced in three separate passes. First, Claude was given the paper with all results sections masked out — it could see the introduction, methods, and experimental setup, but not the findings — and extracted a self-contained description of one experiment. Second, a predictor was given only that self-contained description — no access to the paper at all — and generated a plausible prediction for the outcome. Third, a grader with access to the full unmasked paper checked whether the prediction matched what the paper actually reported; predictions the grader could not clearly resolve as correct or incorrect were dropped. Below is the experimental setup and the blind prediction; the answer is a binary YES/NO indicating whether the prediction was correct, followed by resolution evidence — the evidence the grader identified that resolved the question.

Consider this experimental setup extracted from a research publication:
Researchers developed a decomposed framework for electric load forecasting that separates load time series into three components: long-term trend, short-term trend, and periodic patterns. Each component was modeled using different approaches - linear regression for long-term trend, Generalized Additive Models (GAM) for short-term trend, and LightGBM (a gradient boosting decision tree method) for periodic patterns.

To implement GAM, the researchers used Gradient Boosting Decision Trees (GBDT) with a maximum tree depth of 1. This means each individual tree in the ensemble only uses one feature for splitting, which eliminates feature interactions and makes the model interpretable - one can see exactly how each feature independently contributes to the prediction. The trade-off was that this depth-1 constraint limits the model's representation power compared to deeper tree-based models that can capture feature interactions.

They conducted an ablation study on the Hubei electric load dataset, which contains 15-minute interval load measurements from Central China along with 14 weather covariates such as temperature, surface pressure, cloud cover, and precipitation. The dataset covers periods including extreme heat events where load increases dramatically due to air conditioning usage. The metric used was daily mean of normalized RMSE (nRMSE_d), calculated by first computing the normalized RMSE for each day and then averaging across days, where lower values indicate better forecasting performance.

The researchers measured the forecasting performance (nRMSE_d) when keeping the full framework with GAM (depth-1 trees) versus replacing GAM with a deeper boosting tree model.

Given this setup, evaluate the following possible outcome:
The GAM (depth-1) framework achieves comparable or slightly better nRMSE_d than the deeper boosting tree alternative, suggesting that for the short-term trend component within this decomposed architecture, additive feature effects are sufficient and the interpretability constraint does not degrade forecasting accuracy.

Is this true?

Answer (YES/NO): NO